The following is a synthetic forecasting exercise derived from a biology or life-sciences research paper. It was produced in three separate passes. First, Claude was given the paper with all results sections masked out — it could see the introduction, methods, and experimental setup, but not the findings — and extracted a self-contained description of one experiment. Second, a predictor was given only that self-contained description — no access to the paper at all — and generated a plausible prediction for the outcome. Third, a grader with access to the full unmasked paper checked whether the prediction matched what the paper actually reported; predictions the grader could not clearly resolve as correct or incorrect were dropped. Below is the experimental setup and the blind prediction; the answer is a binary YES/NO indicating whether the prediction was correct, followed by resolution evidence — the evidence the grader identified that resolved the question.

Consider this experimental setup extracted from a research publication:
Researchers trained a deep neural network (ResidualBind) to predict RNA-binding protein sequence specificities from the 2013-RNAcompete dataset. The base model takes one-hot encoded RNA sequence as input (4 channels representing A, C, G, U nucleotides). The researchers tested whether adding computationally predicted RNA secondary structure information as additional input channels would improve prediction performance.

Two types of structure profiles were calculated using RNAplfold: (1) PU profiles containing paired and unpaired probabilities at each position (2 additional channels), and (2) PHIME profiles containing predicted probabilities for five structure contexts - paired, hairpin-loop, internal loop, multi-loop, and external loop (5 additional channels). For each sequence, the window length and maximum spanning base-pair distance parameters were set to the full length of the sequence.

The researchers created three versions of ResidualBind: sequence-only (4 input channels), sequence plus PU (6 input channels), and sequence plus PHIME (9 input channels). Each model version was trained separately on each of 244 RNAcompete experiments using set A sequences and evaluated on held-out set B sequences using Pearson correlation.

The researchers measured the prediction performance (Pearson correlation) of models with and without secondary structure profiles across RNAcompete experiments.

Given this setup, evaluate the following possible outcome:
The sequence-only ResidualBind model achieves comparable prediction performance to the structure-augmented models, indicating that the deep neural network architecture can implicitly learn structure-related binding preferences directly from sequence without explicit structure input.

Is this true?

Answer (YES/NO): YES